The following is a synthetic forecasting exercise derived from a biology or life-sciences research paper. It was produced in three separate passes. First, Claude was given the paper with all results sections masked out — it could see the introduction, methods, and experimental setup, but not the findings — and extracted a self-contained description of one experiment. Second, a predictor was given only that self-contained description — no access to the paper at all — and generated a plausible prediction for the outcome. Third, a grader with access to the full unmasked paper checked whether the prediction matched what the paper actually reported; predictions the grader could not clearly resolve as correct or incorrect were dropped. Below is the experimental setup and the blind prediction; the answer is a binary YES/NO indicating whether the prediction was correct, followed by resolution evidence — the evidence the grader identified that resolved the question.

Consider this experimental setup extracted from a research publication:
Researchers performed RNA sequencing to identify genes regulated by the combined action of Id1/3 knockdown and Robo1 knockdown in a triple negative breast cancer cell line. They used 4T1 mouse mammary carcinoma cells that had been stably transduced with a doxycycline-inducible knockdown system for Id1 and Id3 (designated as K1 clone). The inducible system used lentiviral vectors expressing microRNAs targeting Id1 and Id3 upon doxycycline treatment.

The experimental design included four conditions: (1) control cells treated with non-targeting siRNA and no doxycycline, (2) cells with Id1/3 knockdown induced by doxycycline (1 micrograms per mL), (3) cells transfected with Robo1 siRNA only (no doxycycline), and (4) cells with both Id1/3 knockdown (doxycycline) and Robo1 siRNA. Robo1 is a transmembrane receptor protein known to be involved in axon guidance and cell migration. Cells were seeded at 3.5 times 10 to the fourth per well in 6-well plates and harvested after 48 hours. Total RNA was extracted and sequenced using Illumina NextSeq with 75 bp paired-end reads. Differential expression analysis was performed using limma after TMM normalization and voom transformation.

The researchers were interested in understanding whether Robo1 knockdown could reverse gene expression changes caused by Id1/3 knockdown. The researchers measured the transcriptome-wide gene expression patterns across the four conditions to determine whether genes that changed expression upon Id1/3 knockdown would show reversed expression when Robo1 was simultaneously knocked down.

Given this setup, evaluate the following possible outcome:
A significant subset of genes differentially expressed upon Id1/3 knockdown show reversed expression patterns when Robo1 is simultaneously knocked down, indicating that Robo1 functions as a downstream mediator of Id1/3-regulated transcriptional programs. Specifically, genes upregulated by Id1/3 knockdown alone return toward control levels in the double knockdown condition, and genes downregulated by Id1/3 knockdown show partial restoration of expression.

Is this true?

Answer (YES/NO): YES